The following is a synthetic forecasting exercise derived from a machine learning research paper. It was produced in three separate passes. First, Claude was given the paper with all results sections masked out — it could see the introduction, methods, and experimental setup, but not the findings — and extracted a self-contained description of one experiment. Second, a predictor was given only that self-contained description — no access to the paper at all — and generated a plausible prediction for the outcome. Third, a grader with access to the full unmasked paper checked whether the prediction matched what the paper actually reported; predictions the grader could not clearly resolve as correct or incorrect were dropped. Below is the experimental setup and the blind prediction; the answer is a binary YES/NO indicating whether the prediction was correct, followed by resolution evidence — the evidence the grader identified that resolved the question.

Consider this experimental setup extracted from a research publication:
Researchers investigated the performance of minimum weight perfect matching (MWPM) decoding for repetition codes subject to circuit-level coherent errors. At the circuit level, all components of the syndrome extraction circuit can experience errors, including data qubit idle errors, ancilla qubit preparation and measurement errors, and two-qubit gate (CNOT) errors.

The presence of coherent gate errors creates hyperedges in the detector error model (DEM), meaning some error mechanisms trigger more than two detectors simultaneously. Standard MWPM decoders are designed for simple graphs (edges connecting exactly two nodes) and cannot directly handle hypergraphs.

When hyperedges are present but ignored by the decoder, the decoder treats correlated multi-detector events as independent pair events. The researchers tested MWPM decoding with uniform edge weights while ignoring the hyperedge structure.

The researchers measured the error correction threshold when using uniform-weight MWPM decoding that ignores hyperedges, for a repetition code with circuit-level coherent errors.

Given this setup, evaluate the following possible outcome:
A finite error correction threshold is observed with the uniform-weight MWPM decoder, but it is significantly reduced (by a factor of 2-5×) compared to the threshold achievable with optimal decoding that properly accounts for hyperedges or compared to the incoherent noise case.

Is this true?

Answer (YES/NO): NO